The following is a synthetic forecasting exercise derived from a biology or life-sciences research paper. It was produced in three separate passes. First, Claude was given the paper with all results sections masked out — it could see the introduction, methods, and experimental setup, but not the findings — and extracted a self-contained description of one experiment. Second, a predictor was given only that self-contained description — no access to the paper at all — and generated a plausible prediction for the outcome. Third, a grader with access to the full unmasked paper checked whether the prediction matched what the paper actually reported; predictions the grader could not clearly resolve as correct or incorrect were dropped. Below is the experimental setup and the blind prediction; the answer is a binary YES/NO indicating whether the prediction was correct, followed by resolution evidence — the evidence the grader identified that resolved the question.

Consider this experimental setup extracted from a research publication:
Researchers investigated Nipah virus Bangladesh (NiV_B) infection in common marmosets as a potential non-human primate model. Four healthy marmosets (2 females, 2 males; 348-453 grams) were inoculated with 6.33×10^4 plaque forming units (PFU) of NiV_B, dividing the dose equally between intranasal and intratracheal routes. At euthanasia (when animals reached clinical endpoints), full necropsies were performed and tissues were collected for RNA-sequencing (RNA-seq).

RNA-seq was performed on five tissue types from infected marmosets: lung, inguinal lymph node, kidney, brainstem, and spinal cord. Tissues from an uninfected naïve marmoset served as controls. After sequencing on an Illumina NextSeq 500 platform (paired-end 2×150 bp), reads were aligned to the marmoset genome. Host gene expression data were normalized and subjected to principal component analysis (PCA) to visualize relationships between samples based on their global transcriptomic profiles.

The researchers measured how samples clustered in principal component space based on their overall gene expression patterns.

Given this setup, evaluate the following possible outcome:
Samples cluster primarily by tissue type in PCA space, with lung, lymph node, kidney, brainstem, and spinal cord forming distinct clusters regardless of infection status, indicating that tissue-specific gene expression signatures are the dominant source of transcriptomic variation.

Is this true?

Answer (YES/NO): YES